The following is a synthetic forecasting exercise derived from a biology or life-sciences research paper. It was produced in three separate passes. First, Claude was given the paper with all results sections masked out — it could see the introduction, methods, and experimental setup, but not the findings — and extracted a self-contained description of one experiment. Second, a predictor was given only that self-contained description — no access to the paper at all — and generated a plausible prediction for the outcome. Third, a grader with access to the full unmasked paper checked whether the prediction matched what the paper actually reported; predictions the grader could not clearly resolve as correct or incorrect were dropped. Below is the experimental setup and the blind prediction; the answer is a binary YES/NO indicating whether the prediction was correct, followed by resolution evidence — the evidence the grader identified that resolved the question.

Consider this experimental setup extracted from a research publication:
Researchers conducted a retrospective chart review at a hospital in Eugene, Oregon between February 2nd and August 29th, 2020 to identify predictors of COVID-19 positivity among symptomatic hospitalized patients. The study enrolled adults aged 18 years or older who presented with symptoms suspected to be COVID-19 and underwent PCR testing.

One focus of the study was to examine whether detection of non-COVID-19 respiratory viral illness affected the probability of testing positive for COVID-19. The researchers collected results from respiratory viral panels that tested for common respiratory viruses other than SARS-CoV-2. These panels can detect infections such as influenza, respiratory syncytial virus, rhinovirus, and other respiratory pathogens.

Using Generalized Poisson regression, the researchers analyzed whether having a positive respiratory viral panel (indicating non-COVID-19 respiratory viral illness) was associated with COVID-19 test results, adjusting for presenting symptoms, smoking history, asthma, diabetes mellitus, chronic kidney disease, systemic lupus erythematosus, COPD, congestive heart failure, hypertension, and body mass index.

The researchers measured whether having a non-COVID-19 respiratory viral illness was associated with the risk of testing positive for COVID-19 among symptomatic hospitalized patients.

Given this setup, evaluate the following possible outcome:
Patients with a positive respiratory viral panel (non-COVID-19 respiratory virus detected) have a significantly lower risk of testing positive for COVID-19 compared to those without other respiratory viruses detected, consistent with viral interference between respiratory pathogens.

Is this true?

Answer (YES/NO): YES